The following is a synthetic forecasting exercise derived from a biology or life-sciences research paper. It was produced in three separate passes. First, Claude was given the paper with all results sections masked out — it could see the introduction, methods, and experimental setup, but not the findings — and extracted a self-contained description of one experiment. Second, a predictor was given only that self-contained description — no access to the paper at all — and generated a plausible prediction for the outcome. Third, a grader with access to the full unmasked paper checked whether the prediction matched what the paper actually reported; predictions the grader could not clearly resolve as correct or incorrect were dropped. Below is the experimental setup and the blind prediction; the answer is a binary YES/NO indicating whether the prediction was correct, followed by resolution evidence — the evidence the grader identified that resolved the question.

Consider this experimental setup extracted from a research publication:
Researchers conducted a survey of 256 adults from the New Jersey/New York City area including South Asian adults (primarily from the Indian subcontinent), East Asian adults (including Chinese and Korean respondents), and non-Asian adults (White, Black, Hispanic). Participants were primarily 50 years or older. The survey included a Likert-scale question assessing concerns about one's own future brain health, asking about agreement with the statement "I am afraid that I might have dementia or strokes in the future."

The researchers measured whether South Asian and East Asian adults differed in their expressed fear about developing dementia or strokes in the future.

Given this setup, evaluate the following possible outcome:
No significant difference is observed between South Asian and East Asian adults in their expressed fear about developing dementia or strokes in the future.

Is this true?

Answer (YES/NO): NO